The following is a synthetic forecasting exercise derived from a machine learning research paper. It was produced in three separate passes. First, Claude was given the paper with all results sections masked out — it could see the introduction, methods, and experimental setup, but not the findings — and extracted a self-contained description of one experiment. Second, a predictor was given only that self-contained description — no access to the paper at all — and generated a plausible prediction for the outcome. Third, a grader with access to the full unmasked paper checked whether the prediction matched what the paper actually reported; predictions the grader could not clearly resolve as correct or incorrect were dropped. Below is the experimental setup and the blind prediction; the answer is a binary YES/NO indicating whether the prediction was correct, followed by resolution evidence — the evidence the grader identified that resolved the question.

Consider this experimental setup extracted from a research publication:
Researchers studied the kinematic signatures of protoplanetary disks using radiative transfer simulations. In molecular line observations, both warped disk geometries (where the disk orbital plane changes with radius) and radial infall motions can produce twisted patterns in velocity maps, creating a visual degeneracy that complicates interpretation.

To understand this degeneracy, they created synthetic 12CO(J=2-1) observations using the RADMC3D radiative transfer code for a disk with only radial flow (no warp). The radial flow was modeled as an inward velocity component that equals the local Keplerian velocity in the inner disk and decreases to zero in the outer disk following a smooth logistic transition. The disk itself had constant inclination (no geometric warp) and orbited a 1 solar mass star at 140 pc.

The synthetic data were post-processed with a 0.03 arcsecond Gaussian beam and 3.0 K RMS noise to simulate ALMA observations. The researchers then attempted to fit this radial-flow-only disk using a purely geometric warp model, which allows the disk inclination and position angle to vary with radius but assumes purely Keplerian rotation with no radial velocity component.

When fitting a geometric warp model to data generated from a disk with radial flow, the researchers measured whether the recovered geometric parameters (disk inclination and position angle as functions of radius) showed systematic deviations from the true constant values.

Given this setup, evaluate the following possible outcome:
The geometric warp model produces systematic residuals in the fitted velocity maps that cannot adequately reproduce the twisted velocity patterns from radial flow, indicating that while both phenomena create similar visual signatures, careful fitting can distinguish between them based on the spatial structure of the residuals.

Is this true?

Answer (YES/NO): YES